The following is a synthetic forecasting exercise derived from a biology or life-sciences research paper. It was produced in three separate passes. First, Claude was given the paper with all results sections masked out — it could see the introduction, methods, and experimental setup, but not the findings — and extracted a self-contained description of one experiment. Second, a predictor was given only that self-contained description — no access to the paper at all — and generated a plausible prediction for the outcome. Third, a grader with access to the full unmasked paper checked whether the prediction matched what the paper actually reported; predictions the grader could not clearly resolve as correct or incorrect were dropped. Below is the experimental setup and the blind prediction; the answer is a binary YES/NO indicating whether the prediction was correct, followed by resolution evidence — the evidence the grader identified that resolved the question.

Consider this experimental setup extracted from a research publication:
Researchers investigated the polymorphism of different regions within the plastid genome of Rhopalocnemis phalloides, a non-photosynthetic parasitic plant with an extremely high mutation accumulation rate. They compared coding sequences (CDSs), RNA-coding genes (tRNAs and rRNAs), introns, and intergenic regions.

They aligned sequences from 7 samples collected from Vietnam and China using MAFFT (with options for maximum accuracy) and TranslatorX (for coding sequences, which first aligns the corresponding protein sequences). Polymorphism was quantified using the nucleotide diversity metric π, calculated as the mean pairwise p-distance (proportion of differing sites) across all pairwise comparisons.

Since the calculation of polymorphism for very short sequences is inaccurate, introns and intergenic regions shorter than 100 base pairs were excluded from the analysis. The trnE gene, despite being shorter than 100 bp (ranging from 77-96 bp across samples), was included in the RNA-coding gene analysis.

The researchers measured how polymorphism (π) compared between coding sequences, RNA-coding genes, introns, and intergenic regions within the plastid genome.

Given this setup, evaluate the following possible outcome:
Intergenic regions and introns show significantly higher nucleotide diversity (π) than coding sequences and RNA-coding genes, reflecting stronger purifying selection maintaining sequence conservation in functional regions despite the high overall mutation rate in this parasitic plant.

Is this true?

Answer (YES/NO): YES